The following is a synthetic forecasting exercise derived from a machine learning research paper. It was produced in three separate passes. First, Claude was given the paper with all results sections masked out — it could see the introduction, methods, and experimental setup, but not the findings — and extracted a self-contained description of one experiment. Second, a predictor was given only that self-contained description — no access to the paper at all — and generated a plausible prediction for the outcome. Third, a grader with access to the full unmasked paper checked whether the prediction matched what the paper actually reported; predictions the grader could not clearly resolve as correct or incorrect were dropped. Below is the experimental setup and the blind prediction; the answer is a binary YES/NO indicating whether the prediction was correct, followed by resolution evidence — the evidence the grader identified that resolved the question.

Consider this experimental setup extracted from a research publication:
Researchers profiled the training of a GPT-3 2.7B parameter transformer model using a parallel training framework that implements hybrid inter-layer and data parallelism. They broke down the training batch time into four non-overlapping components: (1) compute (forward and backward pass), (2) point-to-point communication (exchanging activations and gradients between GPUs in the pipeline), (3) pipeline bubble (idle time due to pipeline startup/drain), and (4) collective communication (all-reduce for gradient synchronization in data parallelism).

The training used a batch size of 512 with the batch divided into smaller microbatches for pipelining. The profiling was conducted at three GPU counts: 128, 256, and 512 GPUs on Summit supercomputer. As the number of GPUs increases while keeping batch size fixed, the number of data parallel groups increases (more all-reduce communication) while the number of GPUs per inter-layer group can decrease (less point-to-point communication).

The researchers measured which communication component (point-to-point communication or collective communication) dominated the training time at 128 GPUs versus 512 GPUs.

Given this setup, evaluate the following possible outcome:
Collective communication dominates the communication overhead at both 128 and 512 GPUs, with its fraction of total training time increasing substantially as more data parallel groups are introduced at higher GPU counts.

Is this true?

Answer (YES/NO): NO